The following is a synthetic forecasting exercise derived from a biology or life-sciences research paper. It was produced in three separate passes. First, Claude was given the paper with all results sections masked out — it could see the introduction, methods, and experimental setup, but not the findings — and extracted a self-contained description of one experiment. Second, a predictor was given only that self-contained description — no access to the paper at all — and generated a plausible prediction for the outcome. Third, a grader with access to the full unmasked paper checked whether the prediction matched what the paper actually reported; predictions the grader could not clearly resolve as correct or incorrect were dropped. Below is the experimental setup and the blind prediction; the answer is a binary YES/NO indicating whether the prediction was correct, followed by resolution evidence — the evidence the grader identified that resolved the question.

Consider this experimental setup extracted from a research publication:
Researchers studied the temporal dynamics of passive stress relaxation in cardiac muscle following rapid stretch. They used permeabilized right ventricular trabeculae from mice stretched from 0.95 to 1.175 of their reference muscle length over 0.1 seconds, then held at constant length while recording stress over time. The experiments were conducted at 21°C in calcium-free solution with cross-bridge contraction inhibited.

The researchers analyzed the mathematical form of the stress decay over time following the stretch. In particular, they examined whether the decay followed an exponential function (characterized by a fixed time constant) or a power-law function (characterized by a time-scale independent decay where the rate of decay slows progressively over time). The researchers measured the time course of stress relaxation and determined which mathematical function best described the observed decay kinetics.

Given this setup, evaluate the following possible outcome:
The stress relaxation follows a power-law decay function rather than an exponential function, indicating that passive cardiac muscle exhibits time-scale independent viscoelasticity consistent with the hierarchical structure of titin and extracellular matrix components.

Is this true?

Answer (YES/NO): YES